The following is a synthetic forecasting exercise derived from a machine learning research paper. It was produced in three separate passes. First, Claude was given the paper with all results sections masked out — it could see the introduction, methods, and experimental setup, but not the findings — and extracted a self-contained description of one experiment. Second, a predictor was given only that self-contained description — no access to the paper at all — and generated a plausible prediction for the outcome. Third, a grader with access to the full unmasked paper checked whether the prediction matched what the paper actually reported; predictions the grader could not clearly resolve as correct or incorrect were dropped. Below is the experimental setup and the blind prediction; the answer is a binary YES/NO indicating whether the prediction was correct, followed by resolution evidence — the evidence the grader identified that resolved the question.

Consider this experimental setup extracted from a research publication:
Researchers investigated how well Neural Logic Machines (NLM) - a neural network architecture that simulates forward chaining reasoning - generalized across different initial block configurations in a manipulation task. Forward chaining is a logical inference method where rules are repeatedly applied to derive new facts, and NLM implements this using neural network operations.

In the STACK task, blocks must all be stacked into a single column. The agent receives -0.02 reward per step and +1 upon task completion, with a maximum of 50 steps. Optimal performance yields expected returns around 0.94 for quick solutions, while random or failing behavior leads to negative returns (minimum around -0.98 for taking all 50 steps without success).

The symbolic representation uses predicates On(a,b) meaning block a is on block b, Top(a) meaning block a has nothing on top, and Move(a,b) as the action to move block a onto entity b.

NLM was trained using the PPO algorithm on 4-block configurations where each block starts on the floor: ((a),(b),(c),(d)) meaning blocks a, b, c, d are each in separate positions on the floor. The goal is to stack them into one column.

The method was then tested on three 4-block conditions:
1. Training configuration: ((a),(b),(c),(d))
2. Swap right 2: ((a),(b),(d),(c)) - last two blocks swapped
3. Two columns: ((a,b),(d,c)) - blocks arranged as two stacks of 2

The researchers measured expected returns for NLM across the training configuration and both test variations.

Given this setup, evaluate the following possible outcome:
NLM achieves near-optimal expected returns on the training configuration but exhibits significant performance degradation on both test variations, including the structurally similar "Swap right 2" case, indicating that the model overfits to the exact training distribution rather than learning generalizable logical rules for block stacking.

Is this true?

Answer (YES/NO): NO